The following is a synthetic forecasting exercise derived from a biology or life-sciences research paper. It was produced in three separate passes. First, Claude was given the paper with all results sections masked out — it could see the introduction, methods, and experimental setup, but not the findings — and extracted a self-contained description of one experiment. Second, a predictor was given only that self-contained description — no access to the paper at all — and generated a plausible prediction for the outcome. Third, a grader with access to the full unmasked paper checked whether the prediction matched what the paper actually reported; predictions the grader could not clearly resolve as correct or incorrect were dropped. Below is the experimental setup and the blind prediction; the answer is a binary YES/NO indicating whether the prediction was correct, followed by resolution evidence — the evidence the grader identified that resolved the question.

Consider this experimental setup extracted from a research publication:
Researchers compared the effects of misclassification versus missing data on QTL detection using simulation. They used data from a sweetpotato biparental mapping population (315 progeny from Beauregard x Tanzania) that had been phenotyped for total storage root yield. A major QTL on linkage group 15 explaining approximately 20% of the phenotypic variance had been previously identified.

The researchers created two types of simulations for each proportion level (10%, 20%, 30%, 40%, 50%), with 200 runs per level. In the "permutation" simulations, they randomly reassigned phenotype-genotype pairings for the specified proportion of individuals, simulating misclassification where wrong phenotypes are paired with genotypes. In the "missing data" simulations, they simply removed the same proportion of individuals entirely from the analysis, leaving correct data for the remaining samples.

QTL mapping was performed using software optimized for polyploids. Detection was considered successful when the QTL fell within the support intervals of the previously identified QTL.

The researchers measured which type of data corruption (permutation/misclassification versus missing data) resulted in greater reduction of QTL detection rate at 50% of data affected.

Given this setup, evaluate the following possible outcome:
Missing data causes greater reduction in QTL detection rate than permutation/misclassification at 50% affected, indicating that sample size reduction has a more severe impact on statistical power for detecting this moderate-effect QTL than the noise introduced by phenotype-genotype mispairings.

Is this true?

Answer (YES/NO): NO